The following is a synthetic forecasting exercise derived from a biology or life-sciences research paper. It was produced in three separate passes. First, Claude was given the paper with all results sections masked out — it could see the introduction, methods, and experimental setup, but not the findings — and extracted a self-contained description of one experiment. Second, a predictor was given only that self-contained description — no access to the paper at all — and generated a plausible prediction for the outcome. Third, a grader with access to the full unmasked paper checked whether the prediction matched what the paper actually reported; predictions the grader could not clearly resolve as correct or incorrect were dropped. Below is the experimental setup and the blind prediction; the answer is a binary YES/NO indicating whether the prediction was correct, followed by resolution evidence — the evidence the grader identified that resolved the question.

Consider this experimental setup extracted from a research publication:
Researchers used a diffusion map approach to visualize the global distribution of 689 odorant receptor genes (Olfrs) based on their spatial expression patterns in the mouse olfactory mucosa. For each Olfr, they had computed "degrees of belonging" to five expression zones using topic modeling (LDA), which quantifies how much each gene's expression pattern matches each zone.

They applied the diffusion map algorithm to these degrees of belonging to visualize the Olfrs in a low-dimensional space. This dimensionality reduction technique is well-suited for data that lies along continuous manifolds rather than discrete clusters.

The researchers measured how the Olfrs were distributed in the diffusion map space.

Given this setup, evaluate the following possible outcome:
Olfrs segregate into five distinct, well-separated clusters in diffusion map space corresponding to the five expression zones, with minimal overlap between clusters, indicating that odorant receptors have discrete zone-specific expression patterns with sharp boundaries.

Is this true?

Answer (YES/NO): NO